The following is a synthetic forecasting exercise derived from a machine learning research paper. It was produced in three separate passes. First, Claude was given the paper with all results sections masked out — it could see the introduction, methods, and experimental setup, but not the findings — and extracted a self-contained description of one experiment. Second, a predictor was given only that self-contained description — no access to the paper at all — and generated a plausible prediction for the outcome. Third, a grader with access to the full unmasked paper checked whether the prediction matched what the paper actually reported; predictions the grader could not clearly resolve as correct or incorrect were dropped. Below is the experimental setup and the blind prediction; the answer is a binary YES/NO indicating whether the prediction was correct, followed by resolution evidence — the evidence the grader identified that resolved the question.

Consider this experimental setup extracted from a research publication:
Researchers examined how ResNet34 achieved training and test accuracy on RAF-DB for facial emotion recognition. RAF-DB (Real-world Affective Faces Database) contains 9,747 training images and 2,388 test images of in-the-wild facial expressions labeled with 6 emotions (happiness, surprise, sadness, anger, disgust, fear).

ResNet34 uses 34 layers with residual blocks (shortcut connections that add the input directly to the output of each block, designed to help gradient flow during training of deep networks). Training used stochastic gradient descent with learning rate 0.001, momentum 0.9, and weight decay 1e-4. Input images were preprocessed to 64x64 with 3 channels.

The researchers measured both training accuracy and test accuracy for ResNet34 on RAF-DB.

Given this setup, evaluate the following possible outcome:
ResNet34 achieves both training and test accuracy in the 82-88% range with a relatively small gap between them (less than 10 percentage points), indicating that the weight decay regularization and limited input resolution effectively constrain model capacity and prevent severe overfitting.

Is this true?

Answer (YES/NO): NO